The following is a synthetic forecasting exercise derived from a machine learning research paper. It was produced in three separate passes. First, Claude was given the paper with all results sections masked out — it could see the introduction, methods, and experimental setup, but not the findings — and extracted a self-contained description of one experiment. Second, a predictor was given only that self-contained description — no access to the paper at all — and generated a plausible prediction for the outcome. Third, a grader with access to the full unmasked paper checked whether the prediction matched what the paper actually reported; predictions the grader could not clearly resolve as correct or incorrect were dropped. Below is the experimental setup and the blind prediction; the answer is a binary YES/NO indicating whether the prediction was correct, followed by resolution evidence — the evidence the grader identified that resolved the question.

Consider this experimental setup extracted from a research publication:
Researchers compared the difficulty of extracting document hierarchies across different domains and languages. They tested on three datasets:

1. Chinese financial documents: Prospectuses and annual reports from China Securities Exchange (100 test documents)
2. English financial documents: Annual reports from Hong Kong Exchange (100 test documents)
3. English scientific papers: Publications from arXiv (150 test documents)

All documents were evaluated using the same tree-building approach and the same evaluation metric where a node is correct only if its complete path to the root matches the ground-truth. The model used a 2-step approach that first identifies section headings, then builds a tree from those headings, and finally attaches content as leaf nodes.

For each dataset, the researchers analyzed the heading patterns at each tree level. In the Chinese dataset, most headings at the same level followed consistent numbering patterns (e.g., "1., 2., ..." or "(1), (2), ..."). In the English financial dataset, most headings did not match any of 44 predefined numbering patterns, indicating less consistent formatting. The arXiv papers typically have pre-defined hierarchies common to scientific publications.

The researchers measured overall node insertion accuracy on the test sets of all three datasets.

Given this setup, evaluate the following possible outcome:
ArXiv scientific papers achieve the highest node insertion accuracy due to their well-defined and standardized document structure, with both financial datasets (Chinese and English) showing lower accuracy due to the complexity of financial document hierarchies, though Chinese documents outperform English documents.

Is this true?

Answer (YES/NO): NO